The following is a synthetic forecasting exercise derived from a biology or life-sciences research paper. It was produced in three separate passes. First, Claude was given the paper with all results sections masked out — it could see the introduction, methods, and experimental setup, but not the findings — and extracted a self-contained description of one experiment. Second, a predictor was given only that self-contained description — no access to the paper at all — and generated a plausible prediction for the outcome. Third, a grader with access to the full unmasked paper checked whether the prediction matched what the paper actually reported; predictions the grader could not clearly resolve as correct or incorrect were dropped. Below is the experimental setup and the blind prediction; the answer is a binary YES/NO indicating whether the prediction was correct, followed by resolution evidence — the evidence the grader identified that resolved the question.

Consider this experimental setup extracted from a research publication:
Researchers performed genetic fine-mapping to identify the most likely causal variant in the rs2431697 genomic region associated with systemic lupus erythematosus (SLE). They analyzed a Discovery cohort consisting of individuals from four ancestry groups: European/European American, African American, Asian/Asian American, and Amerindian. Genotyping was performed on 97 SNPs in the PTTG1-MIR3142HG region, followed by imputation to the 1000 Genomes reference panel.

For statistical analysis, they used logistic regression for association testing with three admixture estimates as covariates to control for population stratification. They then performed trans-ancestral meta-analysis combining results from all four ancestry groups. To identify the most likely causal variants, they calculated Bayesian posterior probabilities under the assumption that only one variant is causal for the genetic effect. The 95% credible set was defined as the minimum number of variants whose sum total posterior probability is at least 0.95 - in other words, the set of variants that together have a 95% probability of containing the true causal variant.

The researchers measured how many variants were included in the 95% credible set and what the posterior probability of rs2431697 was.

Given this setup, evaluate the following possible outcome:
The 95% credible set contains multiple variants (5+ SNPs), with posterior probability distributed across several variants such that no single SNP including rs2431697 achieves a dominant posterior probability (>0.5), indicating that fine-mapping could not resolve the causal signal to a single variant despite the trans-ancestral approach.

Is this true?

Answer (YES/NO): NO